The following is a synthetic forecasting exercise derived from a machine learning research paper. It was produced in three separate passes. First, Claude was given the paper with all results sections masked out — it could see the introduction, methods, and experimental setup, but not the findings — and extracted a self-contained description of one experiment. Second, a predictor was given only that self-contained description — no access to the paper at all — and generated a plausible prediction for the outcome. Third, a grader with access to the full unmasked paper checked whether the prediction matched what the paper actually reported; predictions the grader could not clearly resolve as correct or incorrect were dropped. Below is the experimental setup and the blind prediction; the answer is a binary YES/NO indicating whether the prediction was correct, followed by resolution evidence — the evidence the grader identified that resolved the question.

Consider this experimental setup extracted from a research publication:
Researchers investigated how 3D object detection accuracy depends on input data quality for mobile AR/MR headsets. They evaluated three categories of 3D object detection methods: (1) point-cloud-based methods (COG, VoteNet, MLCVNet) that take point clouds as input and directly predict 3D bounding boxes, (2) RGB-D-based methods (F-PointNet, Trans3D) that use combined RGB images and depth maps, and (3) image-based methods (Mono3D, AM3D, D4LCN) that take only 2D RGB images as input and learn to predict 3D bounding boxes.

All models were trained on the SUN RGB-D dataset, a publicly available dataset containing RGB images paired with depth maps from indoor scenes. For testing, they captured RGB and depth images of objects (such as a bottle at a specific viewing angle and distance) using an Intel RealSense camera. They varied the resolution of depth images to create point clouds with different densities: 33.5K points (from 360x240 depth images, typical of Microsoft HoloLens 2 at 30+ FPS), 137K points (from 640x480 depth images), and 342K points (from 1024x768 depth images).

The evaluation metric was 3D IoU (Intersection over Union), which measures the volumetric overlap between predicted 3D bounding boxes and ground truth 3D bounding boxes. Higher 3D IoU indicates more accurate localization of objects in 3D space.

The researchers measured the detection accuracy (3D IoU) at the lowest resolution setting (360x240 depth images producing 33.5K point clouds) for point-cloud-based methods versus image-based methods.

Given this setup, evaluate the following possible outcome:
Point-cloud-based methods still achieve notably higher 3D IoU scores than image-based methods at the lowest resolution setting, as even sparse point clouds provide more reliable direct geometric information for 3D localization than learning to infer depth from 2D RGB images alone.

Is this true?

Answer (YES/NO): NO